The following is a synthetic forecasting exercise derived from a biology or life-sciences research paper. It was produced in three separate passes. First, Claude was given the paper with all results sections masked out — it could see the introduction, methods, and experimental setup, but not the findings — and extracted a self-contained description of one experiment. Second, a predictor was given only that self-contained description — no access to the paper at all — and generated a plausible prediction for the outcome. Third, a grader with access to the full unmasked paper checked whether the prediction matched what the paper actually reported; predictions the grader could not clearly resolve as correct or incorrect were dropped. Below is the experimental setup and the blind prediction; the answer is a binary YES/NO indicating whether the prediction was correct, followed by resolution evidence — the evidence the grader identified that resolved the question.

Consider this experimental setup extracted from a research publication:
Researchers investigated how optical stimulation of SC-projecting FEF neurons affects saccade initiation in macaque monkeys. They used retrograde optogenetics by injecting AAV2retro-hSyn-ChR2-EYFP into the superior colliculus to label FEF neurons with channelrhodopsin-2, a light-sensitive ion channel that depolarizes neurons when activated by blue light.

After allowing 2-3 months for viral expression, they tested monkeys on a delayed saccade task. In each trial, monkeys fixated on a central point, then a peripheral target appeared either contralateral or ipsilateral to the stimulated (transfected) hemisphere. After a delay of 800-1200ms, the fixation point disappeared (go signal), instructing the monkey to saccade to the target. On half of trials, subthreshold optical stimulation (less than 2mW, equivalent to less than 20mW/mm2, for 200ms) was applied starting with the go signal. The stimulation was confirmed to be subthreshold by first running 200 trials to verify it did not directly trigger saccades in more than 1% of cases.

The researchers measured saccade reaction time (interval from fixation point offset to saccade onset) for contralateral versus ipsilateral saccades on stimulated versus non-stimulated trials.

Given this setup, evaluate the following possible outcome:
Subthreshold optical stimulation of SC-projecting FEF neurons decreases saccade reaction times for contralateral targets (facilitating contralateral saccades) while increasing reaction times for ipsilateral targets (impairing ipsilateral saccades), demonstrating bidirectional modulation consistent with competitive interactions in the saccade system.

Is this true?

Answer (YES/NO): YES